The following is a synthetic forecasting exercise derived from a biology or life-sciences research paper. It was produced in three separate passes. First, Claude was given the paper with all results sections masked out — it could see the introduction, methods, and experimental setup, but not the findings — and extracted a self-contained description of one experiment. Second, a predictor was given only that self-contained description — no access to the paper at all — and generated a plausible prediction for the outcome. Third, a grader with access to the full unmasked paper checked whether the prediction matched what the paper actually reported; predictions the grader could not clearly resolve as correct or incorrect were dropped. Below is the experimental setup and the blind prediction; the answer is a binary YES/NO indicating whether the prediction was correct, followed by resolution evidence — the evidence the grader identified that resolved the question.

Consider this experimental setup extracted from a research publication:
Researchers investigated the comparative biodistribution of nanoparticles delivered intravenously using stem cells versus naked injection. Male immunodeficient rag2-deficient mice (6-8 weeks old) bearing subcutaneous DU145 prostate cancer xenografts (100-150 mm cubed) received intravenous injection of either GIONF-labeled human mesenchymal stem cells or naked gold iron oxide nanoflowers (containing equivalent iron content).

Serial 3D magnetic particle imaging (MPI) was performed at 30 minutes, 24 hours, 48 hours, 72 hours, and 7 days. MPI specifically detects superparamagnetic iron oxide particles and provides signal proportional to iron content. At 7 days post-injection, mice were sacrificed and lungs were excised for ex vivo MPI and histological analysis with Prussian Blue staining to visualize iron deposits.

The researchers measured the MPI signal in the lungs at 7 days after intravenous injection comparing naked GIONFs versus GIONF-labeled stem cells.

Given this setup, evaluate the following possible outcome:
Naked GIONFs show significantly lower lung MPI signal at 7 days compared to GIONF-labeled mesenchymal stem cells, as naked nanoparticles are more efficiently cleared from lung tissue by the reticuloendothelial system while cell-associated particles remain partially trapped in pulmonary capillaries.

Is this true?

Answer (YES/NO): YES